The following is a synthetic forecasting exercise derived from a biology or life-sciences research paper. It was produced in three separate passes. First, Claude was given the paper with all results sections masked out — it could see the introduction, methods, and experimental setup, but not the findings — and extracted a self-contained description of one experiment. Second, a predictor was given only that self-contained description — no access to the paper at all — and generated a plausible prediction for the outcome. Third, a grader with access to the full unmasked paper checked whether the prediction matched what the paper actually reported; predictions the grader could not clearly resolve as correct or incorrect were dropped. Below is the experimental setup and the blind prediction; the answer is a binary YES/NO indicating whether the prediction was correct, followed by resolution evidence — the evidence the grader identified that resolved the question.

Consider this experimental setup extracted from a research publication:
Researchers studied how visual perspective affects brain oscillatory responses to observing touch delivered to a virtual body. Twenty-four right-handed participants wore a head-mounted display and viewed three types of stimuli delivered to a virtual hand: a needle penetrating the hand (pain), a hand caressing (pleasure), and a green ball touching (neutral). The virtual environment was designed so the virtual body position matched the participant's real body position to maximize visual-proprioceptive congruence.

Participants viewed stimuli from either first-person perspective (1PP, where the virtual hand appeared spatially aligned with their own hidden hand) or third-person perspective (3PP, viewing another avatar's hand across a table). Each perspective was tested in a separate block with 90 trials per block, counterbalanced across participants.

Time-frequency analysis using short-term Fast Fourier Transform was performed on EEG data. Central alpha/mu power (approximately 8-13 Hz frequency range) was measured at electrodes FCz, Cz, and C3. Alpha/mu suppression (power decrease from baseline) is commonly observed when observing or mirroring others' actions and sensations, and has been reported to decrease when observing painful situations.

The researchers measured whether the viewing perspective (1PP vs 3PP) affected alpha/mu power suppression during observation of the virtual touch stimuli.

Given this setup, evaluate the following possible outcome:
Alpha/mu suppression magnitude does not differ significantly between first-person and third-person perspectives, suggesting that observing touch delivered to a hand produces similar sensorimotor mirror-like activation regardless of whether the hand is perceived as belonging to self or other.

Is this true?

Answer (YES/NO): NO